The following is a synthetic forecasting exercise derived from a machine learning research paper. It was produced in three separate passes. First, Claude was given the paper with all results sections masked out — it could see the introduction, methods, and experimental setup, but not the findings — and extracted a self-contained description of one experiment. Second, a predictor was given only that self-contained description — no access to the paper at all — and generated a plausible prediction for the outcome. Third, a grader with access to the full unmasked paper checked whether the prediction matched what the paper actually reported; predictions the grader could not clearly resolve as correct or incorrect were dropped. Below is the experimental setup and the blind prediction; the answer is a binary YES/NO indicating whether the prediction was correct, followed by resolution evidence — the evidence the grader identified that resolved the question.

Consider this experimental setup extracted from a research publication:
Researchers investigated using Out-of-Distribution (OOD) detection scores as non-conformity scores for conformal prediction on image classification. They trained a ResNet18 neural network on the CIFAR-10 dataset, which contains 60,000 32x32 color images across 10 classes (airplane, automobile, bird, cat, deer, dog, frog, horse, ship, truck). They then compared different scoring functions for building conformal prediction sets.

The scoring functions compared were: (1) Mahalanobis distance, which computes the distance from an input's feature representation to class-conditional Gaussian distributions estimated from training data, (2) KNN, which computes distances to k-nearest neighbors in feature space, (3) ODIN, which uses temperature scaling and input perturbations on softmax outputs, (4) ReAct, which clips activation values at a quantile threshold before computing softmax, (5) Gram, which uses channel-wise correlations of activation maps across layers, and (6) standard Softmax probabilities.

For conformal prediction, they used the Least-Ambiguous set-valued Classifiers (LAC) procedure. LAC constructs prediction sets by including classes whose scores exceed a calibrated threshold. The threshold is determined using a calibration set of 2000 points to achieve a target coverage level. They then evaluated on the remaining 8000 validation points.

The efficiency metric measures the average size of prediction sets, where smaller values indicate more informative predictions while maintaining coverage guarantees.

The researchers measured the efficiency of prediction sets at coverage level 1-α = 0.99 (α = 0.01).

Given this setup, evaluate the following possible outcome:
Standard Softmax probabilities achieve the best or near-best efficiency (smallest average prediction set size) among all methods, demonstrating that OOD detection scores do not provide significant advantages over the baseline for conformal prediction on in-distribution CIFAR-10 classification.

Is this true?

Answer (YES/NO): NO